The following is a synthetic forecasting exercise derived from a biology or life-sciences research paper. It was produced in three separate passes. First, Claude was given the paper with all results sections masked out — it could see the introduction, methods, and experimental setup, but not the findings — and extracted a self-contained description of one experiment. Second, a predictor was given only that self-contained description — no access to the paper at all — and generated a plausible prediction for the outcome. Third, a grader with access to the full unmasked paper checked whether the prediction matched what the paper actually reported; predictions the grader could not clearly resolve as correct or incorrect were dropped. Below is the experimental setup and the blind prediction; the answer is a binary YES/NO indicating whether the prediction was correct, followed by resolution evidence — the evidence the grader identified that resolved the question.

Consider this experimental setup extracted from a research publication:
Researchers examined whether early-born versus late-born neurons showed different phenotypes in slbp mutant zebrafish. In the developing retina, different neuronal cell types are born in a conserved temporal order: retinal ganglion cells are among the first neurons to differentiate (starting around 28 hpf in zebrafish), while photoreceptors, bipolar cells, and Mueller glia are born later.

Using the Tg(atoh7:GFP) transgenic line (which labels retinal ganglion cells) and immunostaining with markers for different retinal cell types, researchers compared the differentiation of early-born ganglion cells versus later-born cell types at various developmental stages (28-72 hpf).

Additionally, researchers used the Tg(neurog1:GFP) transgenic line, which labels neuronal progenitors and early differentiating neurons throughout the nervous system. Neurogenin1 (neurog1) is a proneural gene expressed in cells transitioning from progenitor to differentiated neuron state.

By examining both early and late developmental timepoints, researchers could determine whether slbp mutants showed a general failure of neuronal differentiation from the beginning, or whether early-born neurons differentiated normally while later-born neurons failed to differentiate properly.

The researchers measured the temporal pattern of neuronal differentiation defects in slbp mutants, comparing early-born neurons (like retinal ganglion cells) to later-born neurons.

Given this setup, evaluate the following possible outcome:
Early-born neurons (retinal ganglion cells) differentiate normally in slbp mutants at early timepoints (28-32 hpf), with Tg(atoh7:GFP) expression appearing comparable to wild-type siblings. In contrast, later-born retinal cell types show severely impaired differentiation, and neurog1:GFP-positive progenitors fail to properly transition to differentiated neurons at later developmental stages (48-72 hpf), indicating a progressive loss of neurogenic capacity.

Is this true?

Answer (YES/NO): YES